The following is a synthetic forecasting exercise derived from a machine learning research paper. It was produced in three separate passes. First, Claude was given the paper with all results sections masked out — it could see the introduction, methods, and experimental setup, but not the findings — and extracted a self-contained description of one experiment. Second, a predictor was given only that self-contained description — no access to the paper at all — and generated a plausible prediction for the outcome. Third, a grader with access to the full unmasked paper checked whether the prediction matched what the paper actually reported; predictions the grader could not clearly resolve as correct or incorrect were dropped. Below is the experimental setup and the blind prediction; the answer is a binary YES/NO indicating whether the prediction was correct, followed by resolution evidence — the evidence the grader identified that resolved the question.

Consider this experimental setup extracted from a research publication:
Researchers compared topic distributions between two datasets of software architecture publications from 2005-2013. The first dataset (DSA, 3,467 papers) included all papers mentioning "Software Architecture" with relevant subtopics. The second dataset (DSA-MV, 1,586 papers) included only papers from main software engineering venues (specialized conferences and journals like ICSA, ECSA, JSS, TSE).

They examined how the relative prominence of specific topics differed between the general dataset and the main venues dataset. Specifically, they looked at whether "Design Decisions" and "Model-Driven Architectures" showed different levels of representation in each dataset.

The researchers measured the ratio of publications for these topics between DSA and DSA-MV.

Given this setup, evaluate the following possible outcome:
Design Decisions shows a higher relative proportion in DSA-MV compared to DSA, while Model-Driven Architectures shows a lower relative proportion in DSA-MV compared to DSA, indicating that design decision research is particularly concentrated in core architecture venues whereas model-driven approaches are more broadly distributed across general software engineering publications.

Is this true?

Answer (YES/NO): YES